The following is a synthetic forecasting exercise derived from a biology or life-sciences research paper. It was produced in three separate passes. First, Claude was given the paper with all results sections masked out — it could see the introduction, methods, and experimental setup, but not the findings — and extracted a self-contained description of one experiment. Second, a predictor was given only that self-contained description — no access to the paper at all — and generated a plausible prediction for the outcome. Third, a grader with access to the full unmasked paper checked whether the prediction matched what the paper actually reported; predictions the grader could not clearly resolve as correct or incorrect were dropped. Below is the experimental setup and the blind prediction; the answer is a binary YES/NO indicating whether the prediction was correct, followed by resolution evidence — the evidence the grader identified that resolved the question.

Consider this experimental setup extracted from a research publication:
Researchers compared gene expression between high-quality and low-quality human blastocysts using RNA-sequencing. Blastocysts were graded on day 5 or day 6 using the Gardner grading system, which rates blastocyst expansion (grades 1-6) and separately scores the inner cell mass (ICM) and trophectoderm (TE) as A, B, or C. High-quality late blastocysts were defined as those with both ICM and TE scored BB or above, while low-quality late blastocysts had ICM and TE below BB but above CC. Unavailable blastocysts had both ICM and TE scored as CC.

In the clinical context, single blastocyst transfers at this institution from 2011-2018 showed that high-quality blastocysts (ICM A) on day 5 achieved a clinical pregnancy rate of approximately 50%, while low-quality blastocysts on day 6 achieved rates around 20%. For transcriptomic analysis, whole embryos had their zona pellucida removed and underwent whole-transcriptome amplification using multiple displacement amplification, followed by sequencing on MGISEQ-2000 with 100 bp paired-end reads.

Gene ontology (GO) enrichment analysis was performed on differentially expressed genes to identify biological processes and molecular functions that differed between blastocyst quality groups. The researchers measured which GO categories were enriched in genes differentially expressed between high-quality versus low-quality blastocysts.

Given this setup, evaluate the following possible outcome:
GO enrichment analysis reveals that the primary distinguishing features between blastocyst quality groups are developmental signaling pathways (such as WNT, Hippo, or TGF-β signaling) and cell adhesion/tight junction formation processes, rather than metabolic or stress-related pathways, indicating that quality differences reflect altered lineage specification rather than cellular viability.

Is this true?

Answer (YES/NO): NO